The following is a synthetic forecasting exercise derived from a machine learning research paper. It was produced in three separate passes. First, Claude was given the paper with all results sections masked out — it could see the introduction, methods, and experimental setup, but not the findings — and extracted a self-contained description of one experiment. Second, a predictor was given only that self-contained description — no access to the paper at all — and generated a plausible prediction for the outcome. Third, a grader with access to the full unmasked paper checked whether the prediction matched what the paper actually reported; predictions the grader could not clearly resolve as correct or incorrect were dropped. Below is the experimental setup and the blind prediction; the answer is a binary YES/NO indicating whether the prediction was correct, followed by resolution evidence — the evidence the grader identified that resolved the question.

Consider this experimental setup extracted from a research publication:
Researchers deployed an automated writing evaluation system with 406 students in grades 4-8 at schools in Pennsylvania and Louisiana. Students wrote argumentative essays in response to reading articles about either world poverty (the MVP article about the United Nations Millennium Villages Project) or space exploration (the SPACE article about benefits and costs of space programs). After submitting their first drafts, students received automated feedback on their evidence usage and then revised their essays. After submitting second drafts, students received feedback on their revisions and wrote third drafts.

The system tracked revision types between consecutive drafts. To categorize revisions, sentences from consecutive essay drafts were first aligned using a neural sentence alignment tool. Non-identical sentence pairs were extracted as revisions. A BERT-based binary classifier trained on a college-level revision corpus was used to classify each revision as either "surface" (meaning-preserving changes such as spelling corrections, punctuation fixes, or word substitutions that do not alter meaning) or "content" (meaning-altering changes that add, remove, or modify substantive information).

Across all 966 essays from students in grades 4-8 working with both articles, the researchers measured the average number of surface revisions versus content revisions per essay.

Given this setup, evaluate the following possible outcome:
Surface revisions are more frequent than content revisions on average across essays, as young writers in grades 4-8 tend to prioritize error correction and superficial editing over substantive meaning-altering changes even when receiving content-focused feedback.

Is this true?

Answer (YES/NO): NO